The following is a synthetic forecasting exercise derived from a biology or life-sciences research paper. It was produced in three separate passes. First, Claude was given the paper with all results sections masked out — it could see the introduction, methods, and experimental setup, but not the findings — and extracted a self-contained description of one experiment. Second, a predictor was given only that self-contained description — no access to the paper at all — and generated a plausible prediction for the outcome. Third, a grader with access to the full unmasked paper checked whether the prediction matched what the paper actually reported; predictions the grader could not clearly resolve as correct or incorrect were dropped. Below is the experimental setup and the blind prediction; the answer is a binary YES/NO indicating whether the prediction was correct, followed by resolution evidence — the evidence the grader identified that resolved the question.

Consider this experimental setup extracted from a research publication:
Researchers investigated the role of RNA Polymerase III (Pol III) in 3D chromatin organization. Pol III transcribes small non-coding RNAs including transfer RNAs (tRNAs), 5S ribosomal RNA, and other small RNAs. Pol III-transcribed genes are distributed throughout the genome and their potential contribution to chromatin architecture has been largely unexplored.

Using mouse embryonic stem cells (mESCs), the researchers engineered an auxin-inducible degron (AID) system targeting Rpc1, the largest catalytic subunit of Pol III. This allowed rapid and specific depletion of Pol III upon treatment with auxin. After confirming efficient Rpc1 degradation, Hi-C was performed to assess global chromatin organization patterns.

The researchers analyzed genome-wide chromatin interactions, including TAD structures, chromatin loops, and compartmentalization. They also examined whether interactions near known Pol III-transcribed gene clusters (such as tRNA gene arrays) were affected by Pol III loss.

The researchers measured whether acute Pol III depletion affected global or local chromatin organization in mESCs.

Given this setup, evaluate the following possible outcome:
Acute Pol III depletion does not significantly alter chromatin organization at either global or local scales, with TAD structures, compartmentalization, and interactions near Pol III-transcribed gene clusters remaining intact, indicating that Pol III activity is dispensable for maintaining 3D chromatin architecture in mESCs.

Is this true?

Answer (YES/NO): NO